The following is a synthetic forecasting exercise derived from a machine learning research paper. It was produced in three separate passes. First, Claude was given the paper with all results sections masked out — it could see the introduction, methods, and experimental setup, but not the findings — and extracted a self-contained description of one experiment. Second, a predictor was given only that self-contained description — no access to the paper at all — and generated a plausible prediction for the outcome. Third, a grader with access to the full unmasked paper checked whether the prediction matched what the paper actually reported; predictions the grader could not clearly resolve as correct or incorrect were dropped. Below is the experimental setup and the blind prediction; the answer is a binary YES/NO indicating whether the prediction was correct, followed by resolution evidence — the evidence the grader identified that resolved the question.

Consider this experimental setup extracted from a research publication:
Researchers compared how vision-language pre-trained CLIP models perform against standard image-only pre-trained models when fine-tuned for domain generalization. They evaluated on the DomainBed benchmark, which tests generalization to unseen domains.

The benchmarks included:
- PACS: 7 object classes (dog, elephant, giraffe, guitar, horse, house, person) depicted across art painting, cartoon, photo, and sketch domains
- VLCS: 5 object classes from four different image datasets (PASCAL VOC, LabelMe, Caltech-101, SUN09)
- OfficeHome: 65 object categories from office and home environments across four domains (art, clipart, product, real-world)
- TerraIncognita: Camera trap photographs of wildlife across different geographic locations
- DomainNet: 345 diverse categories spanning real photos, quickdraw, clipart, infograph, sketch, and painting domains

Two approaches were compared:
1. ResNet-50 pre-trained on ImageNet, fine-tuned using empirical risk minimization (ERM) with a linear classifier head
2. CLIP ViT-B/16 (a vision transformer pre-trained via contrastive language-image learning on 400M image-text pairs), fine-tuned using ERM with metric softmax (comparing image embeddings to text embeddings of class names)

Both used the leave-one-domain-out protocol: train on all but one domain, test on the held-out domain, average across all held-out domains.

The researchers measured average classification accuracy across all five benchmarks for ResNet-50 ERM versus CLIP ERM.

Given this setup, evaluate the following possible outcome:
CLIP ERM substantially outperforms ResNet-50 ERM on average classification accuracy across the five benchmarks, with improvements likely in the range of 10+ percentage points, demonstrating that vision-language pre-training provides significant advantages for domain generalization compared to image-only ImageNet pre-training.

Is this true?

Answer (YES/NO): YES